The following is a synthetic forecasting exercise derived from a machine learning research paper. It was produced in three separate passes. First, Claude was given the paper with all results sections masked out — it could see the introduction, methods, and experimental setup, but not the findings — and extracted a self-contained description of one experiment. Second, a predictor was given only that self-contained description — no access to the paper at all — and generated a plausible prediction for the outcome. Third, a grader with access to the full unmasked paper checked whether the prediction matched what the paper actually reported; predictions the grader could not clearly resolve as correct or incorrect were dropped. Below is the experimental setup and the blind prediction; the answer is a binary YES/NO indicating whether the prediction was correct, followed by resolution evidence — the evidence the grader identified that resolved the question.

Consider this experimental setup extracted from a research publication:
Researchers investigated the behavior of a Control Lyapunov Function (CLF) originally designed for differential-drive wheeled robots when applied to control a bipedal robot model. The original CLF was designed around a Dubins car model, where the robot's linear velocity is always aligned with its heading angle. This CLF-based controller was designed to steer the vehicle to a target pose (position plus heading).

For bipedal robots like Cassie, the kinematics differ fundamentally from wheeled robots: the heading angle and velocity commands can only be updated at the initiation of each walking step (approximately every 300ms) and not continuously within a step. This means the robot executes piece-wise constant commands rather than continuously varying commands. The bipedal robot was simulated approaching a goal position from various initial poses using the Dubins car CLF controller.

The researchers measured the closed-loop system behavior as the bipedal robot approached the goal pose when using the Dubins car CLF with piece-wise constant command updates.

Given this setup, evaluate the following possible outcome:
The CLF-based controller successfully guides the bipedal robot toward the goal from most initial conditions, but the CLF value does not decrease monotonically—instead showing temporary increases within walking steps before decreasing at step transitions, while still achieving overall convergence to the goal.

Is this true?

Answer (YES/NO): NO